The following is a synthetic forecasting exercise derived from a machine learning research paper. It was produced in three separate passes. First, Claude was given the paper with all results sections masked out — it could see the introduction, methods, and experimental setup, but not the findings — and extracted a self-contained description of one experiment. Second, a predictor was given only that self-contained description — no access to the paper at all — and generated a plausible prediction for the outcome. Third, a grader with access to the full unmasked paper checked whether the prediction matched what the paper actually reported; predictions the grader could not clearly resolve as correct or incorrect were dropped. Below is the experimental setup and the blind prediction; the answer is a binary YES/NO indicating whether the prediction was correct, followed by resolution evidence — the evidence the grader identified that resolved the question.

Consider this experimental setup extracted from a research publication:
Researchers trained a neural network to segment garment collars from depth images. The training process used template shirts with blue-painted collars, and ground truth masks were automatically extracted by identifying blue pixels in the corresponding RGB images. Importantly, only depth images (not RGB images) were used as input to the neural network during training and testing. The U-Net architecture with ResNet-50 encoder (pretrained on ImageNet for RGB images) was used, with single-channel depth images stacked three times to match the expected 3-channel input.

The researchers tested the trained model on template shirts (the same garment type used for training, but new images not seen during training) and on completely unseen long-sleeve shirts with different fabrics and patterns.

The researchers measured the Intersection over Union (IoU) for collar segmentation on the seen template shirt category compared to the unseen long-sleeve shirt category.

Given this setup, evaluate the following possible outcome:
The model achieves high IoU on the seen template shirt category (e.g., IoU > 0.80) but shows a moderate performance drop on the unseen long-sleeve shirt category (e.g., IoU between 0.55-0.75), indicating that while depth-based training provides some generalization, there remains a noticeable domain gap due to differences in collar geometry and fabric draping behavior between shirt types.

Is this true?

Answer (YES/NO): NO